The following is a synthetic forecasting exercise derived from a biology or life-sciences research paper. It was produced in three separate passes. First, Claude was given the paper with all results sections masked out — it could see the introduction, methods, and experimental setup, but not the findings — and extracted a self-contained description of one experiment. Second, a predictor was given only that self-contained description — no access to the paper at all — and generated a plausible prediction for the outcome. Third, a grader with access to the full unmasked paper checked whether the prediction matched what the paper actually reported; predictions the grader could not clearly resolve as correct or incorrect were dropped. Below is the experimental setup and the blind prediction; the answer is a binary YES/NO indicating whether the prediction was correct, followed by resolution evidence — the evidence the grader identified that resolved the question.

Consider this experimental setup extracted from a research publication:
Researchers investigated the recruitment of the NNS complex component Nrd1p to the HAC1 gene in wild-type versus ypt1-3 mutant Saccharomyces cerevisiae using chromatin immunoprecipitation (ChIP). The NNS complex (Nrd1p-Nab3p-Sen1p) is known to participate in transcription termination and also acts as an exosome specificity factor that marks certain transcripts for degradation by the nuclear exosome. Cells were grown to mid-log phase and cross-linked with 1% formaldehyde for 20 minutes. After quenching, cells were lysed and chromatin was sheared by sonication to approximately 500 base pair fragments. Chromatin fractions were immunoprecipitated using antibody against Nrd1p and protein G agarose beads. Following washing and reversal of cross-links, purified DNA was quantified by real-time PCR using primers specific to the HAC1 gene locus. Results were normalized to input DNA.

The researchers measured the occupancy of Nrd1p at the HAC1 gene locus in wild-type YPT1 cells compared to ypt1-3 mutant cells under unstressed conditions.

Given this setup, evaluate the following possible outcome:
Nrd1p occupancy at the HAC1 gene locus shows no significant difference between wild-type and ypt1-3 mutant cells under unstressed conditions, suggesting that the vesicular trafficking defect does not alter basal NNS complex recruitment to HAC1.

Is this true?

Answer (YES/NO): NO